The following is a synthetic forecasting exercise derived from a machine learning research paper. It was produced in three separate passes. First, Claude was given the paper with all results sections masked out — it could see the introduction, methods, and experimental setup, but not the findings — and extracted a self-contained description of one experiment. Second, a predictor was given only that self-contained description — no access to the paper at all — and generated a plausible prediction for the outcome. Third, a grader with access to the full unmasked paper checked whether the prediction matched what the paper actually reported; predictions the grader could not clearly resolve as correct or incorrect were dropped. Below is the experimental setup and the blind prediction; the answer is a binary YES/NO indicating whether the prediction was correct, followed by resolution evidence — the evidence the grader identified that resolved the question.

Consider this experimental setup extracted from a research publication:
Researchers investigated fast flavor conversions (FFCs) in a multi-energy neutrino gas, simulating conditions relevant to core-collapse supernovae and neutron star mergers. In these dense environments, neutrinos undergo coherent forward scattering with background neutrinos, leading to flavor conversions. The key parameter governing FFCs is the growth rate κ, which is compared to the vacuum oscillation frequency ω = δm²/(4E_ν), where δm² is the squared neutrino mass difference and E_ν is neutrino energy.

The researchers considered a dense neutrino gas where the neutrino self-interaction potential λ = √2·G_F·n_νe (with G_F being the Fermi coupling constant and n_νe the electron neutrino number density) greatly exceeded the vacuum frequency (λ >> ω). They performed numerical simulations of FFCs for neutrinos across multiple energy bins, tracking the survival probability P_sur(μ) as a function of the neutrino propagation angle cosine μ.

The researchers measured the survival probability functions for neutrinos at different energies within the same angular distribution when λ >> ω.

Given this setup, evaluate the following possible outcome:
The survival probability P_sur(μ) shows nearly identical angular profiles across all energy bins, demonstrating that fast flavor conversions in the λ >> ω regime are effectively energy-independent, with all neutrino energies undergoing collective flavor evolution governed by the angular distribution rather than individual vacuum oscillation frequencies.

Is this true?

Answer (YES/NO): YES